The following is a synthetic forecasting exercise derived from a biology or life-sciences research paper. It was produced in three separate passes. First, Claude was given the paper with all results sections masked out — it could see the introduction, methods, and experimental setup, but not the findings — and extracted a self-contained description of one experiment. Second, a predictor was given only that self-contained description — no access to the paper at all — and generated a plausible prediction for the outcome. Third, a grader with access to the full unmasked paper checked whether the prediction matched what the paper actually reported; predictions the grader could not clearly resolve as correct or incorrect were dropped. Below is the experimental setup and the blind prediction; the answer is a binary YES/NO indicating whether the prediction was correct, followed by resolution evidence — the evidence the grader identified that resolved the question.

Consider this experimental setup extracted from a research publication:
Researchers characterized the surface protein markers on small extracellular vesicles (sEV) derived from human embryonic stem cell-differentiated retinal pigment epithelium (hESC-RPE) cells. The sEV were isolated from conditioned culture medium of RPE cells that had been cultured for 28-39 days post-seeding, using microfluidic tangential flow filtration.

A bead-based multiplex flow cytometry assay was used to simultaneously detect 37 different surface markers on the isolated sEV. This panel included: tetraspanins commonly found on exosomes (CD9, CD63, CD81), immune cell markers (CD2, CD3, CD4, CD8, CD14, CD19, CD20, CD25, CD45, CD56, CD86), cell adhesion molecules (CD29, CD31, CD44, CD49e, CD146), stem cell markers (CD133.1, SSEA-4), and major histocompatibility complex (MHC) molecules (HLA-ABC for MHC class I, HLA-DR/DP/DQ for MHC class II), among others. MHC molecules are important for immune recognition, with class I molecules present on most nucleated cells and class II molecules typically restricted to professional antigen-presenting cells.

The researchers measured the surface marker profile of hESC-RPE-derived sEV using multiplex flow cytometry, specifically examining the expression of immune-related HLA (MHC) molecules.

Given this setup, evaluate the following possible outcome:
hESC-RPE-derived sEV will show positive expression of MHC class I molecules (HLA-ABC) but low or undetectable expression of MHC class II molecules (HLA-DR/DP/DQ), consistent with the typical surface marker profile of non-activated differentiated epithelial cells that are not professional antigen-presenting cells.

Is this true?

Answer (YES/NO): NO